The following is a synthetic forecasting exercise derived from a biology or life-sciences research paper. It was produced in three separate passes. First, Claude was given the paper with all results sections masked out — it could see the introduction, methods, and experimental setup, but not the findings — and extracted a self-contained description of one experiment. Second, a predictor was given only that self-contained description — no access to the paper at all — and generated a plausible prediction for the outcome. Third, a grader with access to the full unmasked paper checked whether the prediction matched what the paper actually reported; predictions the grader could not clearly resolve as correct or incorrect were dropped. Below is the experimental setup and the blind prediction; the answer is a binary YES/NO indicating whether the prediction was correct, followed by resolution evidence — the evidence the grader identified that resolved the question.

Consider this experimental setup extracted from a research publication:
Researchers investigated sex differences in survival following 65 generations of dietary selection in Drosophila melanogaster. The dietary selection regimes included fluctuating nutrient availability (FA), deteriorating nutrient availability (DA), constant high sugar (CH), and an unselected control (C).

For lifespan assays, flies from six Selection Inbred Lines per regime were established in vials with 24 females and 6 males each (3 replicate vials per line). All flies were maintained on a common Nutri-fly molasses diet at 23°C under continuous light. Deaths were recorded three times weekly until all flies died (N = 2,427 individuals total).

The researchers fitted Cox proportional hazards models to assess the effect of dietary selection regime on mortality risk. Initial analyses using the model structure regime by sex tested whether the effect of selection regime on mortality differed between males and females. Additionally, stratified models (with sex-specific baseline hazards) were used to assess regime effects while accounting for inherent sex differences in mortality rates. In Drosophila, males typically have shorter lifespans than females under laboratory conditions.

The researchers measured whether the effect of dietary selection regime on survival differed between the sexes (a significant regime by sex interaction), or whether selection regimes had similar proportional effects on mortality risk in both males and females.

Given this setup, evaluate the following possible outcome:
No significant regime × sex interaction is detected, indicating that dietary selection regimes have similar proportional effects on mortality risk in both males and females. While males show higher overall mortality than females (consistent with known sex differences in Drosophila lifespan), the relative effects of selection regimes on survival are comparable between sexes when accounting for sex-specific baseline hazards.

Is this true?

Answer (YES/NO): NO